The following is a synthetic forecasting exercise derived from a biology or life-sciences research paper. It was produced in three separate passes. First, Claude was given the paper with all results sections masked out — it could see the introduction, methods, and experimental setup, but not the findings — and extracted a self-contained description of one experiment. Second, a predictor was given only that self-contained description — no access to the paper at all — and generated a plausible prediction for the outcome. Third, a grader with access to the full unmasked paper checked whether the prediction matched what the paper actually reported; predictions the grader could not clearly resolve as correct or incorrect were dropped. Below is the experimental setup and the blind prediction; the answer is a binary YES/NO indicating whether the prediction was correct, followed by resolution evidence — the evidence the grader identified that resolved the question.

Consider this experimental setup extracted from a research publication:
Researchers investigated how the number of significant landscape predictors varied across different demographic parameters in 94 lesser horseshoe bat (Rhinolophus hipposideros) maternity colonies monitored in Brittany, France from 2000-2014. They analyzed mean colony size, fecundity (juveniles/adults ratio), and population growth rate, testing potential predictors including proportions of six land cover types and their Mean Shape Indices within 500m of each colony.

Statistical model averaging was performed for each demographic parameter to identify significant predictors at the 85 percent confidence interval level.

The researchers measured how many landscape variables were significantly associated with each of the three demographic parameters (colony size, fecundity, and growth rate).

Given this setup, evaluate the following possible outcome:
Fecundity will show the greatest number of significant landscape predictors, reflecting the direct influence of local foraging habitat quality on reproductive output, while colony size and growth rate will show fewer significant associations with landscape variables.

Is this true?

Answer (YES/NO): NO